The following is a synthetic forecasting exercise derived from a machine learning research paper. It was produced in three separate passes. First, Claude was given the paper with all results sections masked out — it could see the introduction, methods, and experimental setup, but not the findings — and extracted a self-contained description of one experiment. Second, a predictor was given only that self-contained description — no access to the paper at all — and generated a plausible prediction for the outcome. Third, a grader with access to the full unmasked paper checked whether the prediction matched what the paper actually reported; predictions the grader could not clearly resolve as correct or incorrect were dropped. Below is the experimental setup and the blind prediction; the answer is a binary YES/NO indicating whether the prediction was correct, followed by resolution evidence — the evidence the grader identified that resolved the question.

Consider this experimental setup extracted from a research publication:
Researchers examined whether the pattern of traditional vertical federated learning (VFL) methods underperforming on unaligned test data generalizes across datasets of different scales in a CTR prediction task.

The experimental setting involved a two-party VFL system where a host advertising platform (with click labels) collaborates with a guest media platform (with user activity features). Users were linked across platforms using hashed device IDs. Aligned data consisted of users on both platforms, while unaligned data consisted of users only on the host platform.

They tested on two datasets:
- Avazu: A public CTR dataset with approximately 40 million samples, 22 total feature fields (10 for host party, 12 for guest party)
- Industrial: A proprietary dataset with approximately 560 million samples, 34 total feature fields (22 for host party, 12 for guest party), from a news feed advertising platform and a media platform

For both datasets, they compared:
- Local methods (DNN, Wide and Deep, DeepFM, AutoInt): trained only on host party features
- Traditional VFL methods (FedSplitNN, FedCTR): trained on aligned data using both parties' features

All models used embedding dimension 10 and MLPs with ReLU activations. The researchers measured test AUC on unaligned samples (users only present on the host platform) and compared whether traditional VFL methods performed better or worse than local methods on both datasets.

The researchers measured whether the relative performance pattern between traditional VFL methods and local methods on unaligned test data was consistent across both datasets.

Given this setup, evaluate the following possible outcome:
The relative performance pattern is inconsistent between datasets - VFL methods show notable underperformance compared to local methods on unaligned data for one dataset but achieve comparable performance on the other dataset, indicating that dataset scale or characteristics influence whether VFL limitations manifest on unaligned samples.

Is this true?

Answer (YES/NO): NO